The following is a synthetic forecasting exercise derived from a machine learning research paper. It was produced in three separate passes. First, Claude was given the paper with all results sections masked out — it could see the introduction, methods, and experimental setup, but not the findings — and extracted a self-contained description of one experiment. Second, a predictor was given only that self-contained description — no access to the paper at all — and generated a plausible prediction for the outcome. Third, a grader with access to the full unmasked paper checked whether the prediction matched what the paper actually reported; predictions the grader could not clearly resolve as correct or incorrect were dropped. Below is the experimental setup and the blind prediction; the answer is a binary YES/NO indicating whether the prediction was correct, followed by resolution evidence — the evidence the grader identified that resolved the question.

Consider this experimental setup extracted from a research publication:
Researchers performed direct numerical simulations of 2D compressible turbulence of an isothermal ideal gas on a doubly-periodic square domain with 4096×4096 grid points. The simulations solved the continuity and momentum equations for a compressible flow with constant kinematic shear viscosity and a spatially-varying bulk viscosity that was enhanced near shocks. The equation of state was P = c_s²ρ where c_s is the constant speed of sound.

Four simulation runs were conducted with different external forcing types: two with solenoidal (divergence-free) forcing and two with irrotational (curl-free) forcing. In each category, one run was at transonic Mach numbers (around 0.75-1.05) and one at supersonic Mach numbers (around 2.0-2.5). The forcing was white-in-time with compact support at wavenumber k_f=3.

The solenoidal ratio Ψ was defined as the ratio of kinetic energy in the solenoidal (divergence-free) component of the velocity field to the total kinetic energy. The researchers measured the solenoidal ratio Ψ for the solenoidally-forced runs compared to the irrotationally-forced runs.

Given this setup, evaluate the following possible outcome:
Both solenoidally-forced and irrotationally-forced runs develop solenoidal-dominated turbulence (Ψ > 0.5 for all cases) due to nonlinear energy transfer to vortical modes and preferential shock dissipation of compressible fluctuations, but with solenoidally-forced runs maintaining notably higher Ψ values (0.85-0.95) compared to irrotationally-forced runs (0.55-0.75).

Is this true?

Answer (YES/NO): NO